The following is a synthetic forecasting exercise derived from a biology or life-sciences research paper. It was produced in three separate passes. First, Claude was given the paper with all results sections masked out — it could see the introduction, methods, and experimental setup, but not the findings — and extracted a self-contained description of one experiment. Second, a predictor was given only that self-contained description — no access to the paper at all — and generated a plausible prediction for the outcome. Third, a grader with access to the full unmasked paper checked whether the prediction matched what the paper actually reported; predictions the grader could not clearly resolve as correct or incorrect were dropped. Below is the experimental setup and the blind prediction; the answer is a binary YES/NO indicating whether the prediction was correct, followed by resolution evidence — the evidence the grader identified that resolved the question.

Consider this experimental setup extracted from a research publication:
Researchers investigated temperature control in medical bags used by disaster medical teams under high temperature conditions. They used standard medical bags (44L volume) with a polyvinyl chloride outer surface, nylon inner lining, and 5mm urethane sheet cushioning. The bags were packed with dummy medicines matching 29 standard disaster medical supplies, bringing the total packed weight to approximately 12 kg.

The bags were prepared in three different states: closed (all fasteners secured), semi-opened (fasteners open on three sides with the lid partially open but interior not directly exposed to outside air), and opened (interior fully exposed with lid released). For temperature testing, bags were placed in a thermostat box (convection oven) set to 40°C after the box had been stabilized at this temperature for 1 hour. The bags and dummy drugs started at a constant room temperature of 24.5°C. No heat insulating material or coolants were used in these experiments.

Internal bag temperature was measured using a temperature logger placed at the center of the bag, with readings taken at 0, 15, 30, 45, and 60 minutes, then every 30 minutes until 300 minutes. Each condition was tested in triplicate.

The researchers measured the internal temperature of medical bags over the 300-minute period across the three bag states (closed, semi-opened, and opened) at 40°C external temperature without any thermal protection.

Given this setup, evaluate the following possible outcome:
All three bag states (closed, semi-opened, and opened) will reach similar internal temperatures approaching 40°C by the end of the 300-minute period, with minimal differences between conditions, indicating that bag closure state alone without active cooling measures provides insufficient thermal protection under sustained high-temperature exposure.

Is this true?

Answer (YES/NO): NO